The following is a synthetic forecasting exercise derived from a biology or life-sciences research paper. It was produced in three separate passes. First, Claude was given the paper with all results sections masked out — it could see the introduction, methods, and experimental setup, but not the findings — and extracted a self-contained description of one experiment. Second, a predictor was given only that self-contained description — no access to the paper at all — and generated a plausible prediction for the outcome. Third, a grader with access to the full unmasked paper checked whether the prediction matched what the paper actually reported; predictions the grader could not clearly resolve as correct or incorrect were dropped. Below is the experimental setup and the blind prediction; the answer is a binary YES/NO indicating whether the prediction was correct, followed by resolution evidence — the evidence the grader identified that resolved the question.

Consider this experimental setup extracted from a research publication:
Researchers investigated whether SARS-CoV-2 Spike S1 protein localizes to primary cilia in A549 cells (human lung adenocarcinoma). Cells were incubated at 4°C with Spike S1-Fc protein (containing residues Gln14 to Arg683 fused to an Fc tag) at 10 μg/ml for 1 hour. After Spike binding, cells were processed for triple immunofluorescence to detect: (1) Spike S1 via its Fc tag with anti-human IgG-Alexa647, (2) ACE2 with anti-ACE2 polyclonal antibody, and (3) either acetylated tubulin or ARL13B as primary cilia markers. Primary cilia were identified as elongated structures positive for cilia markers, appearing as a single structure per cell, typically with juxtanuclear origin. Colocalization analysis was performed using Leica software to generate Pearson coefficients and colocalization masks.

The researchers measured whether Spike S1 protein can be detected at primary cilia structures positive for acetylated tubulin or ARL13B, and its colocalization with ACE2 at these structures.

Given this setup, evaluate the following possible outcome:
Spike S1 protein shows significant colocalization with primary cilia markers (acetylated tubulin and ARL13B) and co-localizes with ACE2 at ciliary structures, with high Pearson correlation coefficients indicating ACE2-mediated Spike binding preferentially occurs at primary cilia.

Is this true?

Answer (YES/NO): NO